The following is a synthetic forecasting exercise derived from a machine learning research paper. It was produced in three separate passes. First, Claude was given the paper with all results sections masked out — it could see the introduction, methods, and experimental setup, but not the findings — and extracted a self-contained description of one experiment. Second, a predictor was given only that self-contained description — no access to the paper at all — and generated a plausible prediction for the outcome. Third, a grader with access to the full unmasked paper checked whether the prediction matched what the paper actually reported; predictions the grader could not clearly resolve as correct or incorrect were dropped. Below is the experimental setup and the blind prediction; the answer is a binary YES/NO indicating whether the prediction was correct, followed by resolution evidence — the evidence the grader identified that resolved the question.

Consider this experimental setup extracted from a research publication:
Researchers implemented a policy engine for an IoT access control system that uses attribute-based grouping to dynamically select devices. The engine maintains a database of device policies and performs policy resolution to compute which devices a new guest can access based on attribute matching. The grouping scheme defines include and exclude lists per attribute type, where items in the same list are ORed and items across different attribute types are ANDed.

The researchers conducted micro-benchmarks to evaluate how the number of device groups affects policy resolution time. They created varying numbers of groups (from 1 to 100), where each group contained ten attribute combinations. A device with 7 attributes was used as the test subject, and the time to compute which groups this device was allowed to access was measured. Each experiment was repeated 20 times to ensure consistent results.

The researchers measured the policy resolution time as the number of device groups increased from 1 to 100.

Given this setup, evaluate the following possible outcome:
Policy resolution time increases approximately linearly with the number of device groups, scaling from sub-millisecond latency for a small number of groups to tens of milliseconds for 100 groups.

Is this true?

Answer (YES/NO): NO